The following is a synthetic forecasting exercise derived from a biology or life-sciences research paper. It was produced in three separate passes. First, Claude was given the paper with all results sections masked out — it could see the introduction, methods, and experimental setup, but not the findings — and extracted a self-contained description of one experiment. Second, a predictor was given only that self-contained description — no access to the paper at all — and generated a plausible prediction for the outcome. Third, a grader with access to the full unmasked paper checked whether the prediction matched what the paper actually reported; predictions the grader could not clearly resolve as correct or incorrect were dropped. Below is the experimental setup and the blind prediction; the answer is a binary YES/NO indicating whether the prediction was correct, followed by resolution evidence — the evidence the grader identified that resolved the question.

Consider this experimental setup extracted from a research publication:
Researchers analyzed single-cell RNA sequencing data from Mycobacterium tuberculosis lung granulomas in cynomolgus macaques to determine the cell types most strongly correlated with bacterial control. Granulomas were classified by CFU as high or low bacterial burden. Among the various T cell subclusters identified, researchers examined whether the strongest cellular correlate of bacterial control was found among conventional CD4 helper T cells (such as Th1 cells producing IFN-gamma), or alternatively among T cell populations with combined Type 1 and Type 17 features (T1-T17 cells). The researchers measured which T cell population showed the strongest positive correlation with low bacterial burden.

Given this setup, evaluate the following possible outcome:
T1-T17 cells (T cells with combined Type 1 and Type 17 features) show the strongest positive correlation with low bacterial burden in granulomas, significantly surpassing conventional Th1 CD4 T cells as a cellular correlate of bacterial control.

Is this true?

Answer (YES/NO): YES